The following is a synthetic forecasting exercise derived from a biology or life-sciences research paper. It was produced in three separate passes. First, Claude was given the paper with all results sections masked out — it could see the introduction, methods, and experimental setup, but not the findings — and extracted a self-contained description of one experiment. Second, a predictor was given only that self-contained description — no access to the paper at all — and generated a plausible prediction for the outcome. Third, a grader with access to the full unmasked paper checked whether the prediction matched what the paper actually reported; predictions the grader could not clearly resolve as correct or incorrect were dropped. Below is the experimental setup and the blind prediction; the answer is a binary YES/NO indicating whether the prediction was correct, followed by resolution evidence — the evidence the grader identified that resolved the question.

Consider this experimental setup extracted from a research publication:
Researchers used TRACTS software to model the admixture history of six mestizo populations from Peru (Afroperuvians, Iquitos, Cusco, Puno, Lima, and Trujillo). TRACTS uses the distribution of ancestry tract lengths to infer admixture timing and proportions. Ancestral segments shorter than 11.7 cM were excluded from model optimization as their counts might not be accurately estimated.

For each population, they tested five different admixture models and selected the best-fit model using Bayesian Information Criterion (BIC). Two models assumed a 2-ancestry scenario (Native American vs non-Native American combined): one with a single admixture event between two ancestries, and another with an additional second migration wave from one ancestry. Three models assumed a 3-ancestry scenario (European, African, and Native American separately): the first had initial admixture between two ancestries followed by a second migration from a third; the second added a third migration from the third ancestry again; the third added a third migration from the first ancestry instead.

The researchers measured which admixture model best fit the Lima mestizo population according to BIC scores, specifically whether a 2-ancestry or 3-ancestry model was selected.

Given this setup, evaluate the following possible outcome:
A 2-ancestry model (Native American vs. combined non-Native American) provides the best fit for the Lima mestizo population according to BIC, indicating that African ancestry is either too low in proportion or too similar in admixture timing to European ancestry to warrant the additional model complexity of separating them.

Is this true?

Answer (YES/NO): NO